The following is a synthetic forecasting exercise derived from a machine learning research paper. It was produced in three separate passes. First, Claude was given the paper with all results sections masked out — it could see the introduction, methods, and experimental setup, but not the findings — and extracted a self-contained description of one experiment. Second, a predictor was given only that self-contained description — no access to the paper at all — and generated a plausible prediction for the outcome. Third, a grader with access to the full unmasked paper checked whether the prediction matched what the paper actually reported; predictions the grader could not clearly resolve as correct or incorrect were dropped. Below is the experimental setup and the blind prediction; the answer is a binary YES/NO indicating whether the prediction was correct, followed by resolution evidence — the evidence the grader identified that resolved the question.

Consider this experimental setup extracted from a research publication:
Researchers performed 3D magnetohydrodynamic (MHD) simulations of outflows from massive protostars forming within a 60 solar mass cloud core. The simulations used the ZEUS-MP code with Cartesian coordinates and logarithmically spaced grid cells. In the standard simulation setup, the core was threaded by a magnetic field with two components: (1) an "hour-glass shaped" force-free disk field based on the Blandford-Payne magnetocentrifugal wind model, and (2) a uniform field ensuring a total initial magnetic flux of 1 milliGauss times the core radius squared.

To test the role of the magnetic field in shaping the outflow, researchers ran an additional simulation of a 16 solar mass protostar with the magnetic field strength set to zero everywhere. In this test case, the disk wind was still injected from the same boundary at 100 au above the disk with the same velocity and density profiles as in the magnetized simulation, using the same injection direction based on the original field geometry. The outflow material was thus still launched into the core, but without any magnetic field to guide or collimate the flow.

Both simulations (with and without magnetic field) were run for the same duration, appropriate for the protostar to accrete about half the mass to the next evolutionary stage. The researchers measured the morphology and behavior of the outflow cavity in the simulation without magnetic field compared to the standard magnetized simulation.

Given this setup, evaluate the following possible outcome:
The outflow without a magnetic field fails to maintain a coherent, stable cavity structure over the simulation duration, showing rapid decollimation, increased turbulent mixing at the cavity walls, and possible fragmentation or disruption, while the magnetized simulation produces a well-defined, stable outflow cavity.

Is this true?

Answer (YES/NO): YES